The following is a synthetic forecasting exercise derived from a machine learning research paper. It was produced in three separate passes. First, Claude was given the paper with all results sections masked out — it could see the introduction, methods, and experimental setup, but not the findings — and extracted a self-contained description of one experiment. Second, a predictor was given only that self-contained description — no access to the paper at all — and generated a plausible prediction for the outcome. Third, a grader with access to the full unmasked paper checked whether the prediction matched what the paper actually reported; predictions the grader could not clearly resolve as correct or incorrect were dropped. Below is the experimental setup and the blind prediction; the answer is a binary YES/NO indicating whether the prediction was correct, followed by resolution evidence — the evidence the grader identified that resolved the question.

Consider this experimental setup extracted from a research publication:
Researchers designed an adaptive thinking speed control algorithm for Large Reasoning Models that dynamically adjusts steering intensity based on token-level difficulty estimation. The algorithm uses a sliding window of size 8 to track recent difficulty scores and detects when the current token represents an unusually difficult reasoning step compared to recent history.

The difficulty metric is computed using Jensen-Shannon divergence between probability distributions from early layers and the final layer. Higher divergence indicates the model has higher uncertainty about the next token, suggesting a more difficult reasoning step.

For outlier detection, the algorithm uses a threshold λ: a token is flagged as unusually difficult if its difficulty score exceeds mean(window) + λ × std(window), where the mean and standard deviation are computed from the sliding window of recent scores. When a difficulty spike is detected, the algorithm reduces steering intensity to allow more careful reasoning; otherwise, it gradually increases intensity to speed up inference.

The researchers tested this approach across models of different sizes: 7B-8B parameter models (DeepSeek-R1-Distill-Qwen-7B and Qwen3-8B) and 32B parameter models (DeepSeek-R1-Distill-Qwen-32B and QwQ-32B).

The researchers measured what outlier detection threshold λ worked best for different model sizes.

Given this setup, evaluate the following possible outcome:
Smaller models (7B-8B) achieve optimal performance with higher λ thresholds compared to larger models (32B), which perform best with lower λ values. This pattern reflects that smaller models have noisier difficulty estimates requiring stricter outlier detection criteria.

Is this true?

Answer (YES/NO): YES